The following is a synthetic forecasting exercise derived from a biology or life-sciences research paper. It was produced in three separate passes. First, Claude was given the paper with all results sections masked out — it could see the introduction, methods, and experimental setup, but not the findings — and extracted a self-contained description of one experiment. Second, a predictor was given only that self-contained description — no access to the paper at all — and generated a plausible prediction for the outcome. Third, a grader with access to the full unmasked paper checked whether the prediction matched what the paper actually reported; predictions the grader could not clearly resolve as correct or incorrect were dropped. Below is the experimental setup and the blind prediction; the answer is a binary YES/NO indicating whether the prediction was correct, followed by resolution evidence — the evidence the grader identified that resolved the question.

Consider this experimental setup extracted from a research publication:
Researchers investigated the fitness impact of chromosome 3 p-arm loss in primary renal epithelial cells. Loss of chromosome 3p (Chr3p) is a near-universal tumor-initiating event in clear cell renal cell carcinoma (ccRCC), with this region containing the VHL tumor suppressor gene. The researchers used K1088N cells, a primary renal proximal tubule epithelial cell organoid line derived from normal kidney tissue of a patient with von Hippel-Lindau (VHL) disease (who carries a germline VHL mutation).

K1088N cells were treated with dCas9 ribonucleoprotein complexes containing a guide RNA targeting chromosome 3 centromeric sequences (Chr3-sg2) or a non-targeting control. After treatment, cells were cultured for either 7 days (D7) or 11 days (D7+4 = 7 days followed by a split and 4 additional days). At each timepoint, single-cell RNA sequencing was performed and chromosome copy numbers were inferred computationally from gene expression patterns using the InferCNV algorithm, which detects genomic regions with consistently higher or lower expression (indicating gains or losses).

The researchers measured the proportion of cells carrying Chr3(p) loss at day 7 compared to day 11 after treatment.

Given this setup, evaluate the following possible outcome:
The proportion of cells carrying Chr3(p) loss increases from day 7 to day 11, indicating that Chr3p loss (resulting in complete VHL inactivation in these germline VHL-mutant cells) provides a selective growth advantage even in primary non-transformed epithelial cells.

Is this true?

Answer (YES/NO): NO